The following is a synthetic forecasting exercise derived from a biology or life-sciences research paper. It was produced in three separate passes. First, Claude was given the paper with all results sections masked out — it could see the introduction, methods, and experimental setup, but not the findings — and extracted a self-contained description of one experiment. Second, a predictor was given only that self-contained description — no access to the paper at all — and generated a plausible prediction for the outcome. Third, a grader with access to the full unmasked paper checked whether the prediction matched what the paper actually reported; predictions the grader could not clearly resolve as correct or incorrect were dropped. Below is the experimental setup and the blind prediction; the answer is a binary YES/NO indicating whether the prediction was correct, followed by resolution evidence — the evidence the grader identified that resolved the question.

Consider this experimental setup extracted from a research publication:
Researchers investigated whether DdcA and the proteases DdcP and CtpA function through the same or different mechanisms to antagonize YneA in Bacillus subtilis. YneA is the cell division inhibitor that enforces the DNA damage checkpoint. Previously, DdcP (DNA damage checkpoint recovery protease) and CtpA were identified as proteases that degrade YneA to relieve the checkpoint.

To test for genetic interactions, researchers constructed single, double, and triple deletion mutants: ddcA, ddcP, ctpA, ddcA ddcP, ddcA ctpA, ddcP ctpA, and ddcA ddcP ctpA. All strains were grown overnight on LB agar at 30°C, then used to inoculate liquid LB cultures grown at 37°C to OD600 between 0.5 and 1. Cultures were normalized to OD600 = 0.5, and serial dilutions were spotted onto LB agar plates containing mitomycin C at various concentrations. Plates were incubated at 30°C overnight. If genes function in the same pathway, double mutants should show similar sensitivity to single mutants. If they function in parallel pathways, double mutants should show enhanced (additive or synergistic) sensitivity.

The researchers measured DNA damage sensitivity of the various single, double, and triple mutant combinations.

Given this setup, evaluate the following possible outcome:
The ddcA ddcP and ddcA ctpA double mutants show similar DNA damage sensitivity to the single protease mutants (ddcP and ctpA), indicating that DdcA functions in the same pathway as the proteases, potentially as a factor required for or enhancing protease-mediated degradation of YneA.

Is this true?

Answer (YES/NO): NO